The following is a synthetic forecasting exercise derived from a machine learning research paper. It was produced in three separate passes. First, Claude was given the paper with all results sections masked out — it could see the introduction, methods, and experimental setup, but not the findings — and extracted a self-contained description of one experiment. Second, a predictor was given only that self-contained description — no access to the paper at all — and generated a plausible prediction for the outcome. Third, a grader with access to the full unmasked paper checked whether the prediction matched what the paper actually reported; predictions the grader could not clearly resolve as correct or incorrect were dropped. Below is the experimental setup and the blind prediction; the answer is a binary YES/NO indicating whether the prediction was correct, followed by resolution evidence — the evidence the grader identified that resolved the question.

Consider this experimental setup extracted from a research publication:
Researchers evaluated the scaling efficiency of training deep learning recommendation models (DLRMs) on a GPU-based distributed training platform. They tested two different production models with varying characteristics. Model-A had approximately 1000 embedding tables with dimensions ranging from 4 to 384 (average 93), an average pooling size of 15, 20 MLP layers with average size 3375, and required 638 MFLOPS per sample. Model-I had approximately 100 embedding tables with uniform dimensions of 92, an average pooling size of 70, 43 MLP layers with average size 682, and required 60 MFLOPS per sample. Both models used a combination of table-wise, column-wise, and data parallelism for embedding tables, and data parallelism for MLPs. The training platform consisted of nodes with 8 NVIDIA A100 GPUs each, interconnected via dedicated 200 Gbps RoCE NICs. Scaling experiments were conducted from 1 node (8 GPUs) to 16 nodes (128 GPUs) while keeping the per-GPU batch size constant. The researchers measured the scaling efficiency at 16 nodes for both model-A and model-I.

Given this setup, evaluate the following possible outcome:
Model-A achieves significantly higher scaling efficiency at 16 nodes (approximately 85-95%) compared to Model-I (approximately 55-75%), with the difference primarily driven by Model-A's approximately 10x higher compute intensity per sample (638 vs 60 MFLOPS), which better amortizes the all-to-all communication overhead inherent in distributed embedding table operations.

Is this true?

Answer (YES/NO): NO